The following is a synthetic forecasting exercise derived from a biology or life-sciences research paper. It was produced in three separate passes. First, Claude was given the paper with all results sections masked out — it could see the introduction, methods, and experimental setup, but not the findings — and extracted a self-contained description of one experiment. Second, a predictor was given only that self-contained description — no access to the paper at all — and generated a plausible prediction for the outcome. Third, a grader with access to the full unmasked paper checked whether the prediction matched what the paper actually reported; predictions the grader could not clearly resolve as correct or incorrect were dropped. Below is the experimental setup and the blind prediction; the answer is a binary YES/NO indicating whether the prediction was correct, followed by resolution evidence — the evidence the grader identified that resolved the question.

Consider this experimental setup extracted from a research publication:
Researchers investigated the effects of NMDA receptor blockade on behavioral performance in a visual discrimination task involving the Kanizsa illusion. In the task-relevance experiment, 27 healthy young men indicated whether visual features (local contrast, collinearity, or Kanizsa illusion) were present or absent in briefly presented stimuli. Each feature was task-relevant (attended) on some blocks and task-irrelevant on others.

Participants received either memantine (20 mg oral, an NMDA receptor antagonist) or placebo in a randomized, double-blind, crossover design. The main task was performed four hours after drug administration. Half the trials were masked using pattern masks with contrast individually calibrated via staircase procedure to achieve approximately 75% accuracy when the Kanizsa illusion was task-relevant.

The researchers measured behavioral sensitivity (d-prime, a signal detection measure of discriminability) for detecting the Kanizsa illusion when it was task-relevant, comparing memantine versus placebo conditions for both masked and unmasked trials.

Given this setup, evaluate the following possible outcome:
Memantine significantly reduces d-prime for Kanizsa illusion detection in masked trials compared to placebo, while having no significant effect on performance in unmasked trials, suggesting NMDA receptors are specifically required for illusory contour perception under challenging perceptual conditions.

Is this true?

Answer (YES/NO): NO